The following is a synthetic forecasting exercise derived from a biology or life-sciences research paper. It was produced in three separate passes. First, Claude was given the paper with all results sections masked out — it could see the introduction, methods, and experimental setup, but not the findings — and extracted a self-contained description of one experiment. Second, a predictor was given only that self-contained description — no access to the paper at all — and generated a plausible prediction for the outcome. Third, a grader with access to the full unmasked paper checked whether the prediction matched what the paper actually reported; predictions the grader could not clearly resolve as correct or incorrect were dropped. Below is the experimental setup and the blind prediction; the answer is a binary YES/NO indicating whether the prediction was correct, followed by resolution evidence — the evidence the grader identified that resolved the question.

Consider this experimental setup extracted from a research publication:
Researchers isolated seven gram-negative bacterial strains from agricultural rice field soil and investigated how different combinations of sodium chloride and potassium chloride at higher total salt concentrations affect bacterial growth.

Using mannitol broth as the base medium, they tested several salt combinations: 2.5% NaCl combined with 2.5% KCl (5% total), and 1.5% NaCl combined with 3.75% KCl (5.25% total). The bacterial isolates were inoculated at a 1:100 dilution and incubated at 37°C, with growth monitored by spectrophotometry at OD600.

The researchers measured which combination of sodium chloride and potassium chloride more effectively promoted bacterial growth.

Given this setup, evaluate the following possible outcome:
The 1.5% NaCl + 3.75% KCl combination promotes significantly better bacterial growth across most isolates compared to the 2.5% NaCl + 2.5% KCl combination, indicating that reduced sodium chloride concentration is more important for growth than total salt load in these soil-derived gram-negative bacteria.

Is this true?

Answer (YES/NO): YES